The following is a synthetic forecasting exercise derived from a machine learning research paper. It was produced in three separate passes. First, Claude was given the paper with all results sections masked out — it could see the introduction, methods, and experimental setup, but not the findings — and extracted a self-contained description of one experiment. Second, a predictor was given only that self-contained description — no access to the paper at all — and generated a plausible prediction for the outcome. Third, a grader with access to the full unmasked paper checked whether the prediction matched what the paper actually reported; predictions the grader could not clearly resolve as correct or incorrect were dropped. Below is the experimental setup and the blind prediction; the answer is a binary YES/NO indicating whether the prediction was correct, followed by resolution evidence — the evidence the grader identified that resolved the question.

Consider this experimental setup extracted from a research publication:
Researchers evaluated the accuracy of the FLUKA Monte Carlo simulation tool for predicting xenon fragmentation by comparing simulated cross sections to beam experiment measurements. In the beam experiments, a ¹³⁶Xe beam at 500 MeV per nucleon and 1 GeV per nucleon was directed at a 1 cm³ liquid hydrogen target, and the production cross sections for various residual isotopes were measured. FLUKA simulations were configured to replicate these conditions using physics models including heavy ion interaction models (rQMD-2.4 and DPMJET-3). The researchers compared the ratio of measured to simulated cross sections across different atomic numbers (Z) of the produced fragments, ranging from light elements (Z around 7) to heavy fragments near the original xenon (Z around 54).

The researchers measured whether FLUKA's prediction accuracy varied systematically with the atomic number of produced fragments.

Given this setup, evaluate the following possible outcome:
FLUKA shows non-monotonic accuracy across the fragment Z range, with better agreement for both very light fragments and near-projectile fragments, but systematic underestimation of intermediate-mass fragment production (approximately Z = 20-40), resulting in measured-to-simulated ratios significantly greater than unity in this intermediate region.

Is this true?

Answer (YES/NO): NO